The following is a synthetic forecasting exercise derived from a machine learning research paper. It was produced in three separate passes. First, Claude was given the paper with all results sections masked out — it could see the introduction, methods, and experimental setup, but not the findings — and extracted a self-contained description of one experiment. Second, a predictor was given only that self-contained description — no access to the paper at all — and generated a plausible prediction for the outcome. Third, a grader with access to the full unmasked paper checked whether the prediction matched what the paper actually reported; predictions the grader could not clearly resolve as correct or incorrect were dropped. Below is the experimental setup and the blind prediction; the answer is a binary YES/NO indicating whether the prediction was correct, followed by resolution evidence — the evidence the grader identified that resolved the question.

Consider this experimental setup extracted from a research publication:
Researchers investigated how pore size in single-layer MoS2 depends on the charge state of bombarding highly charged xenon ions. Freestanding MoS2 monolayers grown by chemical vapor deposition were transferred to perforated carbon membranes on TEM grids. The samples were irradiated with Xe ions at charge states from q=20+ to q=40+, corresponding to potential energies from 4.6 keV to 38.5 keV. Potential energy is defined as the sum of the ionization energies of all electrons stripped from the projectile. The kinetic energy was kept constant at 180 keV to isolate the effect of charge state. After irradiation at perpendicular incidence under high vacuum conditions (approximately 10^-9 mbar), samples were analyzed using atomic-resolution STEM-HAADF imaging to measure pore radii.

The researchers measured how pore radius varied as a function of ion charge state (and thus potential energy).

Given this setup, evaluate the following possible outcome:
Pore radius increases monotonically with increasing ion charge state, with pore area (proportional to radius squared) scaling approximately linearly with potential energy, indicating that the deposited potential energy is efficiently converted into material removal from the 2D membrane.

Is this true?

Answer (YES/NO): NO